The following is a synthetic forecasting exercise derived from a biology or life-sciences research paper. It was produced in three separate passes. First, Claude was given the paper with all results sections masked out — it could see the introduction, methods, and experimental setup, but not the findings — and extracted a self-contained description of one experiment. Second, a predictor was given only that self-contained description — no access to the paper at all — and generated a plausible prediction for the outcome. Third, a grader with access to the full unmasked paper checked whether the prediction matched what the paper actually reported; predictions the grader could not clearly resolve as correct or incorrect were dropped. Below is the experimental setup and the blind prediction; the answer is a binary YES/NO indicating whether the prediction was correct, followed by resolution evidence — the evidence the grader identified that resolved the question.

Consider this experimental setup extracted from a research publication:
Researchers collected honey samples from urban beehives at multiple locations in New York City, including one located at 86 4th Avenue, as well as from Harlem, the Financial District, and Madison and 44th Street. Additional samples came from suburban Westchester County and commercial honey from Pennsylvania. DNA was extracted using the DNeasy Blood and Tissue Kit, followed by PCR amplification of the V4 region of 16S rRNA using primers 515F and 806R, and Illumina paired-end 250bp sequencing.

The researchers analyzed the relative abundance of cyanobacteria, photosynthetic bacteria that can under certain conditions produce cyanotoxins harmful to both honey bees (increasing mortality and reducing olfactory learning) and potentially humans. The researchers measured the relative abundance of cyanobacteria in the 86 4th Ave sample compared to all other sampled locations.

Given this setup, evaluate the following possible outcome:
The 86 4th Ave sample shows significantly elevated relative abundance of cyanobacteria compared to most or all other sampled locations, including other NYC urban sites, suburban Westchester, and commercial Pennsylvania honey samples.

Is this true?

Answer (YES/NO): YES